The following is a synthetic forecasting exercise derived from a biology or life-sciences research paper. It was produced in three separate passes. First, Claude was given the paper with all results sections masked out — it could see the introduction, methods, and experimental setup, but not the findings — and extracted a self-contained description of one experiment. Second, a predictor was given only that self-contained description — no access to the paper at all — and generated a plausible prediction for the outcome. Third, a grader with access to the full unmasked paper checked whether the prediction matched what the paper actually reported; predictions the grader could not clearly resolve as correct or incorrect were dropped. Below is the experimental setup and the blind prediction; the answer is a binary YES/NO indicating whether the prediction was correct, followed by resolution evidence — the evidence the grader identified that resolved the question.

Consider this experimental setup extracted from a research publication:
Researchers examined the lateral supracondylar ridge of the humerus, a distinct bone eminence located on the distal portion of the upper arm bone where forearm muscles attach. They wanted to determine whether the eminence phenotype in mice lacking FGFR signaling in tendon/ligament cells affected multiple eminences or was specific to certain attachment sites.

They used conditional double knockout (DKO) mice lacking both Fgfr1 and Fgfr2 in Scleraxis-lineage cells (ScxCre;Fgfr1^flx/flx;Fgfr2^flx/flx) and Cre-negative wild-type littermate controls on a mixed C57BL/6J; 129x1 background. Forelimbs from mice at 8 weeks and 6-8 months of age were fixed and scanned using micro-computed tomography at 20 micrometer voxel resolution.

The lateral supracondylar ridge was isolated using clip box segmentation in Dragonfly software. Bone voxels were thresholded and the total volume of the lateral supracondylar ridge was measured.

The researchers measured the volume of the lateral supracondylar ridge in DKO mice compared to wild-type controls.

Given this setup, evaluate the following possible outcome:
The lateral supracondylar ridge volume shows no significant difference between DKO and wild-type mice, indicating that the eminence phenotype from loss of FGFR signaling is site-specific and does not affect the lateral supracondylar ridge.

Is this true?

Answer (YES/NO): NO